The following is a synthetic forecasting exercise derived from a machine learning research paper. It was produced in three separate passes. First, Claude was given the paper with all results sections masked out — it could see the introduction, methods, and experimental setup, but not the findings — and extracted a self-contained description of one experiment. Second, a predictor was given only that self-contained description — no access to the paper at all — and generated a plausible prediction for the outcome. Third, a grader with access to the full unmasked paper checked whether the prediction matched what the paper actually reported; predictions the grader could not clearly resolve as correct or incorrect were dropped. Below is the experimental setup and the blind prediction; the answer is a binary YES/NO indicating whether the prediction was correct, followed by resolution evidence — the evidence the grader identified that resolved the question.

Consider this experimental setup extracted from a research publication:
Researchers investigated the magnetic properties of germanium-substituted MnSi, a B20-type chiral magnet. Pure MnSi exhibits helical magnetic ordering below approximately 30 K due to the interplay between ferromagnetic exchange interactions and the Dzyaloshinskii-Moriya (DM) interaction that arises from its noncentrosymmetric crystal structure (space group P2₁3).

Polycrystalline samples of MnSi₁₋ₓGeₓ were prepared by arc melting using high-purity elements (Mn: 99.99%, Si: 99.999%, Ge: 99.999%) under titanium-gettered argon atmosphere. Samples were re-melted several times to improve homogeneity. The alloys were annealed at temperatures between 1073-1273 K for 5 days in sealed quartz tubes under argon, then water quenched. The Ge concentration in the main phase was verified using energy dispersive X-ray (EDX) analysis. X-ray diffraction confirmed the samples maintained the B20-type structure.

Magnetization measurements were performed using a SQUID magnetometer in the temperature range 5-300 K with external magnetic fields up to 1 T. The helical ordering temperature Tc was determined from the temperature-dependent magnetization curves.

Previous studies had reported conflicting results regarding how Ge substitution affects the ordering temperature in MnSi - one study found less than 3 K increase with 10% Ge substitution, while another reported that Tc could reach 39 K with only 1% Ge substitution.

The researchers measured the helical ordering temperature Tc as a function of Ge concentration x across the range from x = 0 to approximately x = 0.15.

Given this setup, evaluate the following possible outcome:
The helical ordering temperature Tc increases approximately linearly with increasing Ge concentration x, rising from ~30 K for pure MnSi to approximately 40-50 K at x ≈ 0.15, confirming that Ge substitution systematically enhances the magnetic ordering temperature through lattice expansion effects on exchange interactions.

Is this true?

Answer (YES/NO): NO